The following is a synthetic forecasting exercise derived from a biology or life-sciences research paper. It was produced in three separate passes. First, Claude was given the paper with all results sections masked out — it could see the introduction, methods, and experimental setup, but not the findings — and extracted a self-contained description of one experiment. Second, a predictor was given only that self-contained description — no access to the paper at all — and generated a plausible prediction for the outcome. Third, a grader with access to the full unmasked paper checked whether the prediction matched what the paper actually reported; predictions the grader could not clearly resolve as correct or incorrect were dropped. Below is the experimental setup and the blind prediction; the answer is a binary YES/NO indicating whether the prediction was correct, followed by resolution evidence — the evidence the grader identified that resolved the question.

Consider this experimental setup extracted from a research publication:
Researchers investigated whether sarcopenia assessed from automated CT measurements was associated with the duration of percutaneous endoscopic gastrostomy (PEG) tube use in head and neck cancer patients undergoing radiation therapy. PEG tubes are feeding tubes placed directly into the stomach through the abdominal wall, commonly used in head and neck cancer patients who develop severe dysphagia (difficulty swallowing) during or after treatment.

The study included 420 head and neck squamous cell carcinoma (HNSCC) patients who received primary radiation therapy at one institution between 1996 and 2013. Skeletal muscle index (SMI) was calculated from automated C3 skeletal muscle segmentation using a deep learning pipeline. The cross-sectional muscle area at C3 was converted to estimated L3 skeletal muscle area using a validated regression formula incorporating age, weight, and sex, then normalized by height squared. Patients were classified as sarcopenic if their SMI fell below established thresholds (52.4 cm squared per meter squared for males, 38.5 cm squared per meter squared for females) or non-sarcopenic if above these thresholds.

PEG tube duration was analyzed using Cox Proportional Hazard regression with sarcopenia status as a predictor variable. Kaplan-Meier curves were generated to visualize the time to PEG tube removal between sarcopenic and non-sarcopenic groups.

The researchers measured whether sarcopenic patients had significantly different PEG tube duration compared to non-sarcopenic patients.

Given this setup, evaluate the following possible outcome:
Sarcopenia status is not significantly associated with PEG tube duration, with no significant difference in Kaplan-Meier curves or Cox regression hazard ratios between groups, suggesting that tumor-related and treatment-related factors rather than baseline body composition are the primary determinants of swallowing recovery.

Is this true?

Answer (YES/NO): NO